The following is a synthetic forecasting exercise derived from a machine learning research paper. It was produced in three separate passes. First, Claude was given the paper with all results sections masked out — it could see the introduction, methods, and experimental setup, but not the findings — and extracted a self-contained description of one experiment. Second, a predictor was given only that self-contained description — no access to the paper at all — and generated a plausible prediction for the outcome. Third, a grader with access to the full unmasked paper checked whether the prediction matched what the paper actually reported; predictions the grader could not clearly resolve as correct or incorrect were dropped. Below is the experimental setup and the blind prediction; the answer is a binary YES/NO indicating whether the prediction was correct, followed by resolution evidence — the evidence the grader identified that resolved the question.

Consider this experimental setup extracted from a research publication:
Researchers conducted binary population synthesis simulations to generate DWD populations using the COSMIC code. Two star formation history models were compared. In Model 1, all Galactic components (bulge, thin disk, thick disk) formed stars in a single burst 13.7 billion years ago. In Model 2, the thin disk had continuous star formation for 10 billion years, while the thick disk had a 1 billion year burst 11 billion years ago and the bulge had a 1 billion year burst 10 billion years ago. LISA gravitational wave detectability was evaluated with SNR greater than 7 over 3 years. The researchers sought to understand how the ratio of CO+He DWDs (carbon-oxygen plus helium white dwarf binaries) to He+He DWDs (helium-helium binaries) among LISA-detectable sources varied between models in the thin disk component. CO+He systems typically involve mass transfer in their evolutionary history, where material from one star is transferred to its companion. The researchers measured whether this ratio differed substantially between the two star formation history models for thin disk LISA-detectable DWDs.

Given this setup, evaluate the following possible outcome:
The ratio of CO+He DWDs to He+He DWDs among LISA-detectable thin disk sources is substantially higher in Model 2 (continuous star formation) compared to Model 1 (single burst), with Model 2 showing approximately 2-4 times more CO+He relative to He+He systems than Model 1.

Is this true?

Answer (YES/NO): YES